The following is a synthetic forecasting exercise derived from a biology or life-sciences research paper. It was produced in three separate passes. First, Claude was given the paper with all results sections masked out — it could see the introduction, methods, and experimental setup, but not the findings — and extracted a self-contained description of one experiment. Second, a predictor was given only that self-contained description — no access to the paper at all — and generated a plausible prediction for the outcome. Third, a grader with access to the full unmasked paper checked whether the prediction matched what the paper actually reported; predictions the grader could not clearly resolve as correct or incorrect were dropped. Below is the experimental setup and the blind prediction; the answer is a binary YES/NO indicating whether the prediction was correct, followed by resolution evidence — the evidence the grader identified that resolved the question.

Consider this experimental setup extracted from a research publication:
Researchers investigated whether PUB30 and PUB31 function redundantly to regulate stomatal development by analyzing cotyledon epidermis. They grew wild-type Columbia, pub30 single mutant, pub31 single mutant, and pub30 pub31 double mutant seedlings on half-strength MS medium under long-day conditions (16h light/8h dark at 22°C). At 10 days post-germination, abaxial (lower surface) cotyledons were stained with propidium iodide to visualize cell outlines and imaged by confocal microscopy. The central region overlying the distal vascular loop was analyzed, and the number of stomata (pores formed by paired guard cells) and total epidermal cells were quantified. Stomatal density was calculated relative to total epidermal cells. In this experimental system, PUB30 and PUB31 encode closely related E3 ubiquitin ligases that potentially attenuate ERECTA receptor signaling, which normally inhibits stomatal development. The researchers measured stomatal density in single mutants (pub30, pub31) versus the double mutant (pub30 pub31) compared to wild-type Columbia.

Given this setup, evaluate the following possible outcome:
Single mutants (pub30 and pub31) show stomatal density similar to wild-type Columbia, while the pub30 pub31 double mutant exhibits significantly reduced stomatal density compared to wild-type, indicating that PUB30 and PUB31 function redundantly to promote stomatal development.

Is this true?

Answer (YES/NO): NO